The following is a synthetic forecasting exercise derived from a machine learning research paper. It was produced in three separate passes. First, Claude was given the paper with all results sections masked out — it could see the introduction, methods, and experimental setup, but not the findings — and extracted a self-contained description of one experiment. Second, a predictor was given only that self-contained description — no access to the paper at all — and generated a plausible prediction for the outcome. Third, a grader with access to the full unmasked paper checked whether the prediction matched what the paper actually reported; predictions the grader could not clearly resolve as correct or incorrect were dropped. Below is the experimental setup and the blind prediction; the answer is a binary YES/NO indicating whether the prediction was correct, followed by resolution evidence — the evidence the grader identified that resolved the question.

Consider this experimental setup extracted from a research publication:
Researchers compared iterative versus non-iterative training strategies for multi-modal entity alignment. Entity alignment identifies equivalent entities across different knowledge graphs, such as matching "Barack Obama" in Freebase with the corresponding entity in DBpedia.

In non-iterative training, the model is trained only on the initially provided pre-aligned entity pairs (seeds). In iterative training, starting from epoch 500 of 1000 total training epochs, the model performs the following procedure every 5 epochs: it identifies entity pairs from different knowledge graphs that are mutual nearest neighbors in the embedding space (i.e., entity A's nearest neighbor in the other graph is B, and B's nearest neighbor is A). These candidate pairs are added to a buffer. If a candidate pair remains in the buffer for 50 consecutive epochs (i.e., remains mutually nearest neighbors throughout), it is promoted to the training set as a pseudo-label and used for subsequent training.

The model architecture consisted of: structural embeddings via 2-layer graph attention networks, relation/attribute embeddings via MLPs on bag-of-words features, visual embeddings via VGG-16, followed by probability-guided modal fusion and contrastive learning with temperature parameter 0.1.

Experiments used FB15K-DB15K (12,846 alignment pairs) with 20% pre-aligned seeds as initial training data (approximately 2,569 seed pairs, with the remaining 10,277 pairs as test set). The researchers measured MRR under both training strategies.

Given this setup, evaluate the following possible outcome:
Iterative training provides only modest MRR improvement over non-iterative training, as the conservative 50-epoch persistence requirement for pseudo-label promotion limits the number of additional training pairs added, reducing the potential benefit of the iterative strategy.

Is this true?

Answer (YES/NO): NO